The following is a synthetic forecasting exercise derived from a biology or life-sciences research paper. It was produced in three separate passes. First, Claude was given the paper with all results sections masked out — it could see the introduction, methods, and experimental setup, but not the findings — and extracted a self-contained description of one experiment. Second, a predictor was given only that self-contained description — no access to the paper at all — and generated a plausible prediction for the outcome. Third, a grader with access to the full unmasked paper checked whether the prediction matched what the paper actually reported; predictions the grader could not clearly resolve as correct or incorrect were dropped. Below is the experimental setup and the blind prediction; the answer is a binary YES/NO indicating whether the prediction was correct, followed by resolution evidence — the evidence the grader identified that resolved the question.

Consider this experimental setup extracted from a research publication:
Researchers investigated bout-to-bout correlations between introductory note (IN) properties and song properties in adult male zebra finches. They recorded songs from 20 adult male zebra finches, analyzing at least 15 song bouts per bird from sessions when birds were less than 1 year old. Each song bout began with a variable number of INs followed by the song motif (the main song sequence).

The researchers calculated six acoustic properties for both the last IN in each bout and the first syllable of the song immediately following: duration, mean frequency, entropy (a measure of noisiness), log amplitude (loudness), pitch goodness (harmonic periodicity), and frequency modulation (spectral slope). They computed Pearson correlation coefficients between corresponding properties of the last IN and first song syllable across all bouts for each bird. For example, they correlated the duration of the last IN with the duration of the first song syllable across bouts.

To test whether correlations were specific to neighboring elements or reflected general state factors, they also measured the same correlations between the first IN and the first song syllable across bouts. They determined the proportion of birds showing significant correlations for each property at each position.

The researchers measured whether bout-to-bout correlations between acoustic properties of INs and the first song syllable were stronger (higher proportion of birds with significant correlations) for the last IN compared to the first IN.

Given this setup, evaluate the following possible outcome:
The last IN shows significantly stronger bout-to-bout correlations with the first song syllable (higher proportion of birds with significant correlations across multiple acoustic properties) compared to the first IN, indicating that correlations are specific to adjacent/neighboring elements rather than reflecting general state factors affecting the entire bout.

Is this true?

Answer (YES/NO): NO